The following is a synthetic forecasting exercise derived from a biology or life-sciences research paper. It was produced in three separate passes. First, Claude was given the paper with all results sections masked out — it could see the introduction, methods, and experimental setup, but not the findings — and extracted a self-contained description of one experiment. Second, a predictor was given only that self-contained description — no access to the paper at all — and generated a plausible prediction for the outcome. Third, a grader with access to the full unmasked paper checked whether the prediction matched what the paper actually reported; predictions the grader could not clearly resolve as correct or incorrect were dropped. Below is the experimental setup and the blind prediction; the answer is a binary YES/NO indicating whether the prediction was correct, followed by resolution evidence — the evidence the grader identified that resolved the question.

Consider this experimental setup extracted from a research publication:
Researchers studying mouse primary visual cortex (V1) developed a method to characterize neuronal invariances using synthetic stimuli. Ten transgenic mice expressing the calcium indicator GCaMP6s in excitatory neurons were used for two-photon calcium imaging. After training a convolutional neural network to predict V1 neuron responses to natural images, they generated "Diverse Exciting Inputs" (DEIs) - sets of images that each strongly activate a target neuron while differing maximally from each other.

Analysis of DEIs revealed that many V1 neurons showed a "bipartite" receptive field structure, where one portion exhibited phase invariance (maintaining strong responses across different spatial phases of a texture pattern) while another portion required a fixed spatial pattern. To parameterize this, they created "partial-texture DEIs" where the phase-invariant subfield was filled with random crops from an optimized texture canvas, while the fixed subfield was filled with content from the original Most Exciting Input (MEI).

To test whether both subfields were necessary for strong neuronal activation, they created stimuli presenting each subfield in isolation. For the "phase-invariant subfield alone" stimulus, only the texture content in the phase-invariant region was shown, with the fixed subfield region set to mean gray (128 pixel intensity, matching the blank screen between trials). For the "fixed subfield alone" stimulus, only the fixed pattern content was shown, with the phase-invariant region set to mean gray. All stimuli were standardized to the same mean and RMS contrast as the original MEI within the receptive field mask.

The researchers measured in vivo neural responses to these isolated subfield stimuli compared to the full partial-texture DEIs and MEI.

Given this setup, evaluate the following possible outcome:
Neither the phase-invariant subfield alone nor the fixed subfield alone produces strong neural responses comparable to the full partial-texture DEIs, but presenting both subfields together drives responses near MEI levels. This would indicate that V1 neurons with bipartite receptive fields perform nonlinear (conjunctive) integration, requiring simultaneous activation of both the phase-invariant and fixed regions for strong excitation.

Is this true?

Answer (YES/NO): YES